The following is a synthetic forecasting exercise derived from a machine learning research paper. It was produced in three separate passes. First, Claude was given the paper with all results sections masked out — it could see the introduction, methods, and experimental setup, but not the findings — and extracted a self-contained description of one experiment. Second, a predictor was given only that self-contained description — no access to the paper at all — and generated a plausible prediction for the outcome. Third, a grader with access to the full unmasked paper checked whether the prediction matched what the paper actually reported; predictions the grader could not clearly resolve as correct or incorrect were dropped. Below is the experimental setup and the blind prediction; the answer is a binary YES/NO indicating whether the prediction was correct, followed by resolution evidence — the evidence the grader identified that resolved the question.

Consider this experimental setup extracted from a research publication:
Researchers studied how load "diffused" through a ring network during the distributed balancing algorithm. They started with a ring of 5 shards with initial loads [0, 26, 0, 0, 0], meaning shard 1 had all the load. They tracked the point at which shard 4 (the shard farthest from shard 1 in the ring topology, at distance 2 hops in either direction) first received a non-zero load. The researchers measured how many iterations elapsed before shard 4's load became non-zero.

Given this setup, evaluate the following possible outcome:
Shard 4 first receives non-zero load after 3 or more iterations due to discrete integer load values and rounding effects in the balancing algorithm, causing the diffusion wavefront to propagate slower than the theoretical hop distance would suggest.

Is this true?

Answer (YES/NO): NO